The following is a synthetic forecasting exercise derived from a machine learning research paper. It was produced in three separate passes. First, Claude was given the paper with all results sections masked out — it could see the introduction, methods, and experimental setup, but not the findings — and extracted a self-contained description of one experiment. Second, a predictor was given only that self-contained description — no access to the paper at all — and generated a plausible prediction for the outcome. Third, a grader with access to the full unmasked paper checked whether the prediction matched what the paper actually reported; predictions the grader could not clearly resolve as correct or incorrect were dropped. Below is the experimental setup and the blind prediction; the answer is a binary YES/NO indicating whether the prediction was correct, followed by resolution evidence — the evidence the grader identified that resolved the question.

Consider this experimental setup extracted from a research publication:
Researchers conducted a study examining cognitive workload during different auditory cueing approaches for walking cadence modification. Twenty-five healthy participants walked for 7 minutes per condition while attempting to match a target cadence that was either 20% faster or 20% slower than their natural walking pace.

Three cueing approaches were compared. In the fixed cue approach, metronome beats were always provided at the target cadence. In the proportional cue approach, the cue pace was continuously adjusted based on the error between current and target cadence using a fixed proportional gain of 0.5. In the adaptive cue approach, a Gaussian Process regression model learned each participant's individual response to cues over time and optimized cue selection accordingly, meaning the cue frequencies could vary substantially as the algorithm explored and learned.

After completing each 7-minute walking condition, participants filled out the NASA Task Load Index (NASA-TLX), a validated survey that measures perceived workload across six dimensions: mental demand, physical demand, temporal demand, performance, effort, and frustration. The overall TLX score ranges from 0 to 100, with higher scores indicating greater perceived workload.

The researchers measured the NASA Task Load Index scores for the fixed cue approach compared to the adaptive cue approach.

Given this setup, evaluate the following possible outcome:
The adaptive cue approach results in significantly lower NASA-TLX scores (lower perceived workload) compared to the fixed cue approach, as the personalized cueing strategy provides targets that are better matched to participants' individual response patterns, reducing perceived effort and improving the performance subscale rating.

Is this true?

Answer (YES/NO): NO